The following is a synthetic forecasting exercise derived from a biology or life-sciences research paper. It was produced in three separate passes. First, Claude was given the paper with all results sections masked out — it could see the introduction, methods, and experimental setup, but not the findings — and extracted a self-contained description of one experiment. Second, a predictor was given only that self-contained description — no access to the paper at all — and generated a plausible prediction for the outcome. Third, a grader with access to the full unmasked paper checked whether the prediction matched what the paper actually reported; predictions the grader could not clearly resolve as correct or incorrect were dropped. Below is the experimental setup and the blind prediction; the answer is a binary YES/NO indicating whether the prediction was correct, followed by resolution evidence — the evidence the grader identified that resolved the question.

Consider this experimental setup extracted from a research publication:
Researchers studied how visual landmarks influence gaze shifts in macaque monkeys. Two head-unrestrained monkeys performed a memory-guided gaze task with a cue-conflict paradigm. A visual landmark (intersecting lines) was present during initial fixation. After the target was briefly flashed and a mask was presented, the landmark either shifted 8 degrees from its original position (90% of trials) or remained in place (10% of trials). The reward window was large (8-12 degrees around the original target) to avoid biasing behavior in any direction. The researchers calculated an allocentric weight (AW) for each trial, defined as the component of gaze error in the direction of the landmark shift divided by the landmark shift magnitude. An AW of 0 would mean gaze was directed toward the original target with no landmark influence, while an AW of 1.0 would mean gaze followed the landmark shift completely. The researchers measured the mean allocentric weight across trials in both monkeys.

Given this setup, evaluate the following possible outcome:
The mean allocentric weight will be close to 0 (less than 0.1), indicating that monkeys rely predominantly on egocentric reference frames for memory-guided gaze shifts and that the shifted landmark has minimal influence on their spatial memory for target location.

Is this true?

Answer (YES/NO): NO